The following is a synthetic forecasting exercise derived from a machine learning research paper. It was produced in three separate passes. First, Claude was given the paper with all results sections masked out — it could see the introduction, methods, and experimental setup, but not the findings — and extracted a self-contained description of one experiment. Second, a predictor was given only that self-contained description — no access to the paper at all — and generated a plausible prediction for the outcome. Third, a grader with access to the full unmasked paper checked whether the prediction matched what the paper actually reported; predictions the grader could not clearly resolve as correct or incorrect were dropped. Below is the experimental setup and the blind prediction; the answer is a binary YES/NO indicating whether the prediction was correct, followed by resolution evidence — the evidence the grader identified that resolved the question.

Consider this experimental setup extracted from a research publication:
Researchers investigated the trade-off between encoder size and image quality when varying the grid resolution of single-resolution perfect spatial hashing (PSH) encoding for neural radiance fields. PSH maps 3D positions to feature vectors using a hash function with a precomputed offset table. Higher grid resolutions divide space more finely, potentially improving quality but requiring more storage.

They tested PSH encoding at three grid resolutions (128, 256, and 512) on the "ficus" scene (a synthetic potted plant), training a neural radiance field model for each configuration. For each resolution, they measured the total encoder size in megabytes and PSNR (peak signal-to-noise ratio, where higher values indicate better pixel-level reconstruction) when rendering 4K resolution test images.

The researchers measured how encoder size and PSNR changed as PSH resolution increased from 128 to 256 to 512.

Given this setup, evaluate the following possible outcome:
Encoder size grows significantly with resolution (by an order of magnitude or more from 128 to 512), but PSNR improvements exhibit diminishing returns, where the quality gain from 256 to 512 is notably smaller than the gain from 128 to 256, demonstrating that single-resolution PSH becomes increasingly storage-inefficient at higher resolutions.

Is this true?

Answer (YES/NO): YES